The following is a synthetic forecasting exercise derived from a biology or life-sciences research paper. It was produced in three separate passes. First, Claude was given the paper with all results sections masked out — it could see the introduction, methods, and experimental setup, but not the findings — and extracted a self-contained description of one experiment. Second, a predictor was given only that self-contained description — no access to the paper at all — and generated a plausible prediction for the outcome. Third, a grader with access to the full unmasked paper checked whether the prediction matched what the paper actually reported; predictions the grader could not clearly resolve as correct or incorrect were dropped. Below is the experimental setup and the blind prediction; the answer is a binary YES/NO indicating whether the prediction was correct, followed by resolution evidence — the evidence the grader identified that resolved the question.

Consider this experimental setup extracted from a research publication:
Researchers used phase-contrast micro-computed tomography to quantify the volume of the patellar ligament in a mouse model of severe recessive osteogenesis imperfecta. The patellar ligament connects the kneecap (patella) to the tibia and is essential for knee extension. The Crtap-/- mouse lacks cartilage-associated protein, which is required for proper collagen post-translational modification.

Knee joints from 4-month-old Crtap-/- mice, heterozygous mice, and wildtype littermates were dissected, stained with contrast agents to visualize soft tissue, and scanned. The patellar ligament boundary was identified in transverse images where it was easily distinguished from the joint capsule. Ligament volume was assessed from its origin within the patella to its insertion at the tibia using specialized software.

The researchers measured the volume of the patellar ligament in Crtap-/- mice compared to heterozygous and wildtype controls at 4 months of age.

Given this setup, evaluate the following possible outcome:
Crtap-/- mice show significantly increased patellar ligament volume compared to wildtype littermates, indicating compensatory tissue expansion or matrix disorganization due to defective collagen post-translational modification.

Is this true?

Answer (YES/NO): NO